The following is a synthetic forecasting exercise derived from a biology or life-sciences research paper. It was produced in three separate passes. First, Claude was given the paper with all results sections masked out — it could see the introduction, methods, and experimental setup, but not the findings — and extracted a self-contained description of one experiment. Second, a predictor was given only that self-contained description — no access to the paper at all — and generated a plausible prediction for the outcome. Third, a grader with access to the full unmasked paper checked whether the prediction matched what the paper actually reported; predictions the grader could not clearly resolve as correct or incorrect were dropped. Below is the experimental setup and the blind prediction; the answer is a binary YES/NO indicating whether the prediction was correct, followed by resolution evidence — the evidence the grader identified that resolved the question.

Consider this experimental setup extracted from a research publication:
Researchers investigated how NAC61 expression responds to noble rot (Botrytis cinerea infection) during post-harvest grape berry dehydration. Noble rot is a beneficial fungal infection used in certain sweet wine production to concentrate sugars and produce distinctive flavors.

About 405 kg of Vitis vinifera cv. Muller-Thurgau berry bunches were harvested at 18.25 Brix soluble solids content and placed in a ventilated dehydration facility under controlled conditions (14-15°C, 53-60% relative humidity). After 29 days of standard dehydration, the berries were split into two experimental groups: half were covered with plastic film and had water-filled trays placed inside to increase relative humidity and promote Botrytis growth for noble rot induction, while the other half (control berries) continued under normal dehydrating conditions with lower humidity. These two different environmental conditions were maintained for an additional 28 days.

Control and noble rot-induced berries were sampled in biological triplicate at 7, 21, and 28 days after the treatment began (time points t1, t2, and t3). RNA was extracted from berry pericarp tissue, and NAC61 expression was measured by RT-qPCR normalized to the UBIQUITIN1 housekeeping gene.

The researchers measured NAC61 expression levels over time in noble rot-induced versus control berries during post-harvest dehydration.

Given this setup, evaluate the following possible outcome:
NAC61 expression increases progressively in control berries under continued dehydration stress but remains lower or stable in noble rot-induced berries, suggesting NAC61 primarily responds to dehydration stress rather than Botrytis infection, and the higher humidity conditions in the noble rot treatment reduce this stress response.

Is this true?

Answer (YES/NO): NO